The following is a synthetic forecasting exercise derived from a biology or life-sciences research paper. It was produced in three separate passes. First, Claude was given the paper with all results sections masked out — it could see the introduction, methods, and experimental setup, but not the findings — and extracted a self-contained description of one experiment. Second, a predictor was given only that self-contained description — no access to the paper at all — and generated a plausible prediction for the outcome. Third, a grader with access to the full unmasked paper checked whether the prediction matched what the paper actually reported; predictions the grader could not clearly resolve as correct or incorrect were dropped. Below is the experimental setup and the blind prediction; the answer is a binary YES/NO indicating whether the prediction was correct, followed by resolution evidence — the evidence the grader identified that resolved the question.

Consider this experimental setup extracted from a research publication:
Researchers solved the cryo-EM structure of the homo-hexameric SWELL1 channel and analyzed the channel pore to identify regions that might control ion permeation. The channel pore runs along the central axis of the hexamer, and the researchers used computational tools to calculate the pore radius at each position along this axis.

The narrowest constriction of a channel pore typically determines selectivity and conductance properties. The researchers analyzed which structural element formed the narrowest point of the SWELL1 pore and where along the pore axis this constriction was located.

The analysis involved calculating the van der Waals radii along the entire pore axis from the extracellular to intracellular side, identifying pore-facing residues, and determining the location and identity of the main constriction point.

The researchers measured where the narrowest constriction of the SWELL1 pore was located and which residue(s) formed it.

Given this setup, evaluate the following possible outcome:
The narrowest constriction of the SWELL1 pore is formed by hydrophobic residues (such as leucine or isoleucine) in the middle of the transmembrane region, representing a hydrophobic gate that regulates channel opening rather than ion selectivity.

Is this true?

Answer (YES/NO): NO